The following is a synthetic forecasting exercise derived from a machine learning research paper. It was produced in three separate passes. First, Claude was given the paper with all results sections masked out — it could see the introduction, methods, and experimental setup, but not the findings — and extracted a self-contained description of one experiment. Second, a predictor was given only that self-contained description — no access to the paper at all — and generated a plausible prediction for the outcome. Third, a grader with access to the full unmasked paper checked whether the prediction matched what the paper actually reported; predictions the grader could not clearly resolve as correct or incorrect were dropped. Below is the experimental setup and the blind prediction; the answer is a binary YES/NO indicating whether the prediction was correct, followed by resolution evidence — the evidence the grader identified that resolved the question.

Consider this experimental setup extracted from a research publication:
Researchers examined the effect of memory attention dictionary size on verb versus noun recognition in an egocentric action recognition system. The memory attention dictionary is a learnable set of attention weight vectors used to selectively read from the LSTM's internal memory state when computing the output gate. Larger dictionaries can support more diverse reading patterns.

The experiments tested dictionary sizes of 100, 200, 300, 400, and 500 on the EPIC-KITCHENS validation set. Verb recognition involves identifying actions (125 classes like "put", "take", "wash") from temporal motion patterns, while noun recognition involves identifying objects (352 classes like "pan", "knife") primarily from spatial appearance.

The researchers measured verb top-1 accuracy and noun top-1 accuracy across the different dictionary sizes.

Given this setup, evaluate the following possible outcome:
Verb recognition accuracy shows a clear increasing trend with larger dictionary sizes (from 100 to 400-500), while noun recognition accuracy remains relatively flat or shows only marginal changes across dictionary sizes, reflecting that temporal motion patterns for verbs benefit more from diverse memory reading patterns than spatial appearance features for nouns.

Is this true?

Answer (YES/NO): NO